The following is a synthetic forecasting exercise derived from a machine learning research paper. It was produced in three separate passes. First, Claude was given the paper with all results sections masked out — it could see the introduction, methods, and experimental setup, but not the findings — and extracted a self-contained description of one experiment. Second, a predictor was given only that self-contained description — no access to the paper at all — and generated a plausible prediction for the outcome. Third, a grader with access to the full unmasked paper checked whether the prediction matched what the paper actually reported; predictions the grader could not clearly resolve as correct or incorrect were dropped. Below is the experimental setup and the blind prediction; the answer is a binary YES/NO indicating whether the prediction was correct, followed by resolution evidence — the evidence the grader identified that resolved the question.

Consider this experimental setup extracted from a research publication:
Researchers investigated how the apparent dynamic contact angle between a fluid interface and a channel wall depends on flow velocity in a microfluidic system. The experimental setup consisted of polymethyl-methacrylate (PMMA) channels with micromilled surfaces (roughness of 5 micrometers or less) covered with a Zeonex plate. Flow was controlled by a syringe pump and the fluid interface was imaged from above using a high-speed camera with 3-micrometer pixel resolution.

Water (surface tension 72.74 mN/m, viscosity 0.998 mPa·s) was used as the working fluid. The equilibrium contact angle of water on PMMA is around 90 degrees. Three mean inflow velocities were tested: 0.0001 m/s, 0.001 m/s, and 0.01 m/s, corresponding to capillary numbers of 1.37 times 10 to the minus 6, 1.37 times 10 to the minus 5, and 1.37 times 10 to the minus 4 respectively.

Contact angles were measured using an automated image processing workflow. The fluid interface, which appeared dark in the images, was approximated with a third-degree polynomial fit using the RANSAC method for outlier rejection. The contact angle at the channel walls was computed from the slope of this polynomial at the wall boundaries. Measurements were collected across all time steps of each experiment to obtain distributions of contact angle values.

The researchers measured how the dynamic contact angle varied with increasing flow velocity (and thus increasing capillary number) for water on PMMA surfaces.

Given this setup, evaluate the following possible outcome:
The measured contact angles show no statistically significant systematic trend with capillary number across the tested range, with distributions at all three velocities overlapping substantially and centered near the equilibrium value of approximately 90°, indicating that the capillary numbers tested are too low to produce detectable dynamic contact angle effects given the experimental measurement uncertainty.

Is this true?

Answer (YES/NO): NO